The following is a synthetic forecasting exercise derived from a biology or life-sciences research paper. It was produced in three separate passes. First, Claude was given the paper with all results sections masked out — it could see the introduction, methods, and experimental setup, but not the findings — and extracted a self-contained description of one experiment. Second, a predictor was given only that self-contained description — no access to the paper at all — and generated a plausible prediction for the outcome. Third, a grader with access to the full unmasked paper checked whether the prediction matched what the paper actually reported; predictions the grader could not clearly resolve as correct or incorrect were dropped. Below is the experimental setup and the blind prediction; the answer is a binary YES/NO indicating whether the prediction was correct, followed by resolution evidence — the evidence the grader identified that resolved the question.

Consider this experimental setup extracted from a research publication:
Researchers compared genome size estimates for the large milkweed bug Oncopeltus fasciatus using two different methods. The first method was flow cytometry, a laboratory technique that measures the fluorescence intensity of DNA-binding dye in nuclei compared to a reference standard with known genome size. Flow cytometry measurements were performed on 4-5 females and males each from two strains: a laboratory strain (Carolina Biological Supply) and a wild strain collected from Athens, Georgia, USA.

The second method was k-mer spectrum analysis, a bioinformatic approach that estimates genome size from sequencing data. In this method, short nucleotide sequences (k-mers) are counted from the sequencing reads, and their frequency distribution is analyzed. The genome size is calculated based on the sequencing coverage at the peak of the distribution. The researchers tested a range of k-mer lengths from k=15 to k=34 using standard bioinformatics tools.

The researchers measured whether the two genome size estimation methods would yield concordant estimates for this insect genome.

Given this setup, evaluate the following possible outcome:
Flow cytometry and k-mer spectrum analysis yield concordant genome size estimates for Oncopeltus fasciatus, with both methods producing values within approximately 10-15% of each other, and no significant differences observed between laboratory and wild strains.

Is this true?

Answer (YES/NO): NO